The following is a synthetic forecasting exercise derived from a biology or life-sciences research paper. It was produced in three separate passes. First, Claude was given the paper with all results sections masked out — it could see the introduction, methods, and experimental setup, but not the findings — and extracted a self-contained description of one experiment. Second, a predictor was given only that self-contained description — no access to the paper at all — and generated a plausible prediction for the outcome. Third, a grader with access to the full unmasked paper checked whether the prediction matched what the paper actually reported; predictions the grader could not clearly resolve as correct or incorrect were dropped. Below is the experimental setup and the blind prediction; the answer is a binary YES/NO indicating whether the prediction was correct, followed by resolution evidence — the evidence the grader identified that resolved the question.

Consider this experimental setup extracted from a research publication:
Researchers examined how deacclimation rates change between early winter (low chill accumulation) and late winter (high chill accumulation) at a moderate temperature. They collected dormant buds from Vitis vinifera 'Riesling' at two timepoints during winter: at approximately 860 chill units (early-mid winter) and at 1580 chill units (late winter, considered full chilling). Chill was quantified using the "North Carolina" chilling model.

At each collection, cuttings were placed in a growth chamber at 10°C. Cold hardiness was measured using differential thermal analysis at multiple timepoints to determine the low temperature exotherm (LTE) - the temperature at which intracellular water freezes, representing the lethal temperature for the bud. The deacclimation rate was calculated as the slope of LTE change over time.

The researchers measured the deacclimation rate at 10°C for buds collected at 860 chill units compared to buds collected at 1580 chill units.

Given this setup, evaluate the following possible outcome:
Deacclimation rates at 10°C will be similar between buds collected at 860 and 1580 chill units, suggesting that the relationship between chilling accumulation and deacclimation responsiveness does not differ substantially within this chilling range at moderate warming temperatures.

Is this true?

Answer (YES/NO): NO